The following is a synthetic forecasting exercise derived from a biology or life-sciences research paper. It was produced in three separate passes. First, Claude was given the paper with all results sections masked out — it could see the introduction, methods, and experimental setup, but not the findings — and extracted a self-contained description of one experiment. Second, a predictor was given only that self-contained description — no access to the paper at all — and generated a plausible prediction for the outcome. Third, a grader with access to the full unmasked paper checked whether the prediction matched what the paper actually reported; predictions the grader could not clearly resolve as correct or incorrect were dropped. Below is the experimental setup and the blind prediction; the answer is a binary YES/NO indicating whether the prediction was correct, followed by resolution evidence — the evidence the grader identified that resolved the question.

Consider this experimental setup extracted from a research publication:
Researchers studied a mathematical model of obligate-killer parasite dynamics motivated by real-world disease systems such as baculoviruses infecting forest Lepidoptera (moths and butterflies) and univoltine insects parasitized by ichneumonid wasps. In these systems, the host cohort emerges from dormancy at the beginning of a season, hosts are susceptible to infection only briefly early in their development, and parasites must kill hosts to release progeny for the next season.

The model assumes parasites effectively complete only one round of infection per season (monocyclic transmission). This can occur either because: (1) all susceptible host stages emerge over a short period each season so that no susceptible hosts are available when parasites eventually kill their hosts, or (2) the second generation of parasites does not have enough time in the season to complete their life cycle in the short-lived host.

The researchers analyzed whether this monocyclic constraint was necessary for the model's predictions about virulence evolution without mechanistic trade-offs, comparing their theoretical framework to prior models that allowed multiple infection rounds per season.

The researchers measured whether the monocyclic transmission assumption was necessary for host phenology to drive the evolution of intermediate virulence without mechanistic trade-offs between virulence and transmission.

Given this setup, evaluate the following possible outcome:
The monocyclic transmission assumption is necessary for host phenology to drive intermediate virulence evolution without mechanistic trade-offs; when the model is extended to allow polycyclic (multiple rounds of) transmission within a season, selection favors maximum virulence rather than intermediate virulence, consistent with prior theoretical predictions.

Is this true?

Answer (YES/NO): YES